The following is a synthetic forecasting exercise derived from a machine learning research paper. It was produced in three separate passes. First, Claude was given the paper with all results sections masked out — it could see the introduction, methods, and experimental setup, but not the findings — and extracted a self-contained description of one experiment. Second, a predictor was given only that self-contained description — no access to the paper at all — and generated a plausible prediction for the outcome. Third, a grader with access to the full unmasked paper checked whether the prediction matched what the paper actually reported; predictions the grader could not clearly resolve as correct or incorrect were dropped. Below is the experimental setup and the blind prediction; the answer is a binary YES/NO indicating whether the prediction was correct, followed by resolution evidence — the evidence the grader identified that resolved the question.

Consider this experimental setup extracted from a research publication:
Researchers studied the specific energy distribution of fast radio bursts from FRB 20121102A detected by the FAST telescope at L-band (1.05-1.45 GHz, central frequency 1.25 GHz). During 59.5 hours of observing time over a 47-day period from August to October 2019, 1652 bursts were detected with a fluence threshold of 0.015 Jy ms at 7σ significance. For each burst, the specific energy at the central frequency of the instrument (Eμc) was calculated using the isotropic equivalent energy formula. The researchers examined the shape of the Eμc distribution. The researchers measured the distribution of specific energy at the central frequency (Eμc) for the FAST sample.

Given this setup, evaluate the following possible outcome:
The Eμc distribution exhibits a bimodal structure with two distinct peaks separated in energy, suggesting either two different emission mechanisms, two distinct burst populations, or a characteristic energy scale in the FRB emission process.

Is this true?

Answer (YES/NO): YES